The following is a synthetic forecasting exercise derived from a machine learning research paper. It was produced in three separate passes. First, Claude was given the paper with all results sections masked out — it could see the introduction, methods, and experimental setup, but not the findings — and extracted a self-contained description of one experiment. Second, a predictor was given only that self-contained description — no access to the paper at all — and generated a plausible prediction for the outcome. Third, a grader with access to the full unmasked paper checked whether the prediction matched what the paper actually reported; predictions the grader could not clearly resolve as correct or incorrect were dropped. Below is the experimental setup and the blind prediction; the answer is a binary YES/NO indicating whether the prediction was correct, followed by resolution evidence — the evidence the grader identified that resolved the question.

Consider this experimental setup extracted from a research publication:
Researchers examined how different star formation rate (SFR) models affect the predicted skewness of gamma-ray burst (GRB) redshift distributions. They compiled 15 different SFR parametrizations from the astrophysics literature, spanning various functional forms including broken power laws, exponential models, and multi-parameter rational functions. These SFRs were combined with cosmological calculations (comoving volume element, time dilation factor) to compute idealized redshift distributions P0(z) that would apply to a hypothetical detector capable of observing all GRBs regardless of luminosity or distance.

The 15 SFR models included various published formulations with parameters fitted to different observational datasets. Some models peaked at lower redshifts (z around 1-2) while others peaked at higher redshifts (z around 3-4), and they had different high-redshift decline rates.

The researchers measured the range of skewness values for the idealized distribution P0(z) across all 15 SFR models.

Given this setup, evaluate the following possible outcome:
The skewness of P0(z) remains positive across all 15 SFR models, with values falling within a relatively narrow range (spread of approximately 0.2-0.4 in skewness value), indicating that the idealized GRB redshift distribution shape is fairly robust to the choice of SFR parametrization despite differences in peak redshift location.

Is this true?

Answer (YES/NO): NO